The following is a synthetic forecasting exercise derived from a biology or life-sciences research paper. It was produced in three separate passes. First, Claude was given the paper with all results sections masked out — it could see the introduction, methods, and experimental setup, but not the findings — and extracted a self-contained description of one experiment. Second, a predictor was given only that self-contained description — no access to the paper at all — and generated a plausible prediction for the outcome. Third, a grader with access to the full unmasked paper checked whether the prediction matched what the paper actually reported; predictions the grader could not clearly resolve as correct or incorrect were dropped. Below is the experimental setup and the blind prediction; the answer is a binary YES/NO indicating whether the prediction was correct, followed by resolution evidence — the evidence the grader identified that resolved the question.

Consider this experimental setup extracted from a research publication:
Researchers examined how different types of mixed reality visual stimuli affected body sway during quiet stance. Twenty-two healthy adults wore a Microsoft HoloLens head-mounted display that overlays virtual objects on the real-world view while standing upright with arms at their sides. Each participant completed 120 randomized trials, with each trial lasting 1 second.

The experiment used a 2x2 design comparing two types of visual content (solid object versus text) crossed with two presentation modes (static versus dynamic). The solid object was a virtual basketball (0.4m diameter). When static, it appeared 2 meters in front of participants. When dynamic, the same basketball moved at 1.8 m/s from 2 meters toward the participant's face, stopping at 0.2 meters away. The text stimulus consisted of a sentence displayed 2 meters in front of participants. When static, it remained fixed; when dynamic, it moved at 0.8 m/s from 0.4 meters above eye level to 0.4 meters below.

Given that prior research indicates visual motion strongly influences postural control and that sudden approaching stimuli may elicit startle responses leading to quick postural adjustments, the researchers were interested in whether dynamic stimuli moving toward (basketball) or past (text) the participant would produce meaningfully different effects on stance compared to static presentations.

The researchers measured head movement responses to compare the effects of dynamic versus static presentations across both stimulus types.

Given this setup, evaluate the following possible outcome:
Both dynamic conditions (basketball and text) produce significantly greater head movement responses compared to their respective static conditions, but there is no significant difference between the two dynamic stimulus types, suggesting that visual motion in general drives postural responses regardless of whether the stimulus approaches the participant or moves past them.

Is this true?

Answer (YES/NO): NO